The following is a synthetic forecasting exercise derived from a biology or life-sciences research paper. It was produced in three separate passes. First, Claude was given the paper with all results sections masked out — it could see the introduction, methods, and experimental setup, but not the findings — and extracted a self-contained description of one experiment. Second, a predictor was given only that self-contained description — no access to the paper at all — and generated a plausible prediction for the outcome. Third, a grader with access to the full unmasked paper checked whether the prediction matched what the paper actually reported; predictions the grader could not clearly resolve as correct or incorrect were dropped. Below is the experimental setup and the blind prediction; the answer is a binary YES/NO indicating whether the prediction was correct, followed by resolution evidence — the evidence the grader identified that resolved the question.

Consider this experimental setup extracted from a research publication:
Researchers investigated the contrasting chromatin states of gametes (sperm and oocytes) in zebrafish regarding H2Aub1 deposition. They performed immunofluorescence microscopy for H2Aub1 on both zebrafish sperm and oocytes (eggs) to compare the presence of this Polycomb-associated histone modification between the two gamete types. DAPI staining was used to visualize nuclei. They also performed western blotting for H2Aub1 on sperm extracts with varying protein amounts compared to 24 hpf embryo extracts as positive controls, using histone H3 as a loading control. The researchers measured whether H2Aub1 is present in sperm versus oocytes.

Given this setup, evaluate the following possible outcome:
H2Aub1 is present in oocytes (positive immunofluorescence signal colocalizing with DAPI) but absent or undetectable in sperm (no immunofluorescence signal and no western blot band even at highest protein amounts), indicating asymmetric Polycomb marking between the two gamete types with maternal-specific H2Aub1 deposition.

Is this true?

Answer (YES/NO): YES